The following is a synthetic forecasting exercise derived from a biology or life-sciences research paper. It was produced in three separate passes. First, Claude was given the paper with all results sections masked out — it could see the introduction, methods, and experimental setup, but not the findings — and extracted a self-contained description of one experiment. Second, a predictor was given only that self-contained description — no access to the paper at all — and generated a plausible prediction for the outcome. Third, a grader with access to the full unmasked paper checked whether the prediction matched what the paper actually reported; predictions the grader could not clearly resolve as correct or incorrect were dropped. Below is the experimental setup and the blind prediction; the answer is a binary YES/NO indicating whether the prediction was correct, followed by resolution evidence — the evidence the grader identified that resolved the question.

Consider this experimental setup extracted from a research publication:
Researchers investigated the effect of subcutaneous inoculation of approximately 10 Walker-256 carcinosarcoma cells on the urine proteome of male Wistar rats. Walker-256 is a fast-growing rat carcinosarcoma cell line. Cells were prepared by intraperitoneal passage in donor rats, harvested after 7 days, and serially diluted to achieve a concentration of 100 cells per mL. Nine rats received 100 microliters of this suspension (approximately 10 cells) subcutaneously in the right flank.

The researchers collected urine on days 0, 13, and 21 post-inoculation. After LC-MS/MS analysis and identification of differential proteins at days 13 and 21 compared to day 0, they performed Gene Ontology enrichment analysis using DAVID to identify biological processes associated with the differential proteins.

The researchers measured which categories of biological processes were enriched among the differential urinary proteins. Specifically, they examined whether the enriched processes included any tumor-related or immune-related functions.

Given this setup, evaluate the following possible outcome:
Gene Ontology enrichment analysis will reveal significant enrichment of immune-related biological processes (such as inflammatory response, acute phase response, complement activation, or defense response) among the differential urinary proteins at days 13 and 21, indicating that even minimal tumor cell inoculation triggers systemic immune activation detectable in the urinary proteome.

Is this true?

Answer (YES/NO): YES